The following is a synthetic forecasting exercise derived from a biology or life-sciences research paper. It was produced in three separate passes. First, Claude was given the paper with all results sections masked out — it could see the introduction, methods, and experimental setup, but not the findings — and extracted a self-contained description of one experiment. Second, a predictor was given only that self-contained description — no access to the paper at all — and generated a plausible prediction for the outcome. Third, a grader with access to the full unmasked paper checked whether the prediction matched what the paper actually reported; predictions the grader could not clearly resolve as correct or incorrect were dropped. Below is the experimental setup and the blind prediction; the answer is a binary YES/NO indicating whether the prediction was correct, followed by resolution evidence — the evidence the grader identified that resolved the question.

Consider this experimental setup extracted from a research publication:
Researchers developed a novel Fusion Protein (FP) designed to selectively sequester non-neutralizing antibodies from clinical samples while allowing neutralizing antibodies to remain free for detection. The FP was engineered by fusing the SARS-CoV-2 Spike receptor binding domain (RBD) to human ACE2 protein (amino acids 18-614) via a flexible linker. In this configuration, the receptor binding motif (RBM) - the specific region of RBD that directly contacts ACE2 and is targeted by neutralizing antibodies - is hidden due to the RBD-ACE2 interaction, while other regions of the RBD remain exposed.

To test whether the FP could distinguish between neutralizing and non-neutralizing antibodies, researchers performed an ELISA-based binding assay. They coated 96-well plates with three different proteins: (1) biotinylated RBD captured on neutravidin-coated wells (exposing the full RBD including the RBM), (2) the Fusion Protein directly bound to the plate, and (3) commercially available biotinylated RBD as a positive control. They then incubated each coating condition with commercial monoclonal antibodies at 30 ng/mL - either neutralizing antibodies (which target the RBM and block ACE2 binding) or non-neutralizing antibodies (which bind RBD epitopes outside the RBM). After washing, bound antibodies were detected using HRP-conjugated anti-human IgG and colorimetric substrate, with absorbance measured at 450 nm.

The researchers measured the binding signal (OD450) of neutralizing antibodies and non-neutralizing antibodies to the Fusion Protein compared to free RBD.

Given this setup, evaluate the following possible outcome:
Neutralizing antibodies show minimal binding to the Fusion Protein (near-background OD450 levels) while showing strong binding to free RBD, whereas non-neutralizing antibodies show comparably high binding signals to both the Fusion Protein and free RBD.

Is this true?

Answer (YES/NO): YES